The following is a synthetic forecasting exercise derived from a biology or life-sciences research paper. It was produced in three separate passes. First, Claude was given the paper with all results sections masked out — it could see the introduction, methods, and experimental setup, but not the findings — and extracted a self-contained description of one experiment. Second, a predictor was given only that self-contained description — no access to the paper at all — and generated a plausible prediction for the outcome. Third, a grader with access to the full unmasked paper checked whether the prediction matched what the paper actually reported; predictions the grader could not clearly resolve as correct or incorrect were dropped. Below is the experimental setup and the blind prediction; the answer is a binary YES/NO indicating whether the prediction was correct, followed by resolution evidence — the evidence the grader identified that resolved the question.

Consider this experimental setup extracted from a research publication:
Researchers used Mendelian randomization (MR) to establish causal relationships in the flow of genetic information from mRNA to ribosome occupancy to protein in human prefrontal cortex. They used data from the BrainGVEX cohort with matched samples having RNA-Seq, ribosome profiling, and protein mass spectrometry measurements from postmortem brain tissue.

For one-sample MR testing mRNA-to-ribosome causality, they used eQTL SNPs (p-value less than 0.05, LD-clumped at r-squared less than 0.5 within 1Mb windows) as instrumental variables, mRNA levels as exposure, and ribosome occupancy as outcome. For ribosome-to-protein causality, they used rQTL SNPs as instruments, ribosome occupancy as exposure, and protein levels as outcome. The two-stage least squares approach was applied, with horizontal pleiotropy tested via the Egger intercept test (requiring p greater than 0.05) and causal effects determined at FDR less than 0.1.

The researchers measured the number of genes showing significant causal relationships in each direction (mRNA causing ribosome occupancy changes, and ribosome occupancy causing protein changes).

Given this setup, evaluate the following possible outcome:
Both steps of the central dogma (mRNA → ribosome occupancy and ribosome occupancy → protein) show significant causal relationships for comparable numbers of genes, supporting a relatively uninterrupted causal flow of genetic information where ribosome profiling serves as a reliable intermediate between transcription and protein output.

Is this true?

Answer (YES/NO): NO